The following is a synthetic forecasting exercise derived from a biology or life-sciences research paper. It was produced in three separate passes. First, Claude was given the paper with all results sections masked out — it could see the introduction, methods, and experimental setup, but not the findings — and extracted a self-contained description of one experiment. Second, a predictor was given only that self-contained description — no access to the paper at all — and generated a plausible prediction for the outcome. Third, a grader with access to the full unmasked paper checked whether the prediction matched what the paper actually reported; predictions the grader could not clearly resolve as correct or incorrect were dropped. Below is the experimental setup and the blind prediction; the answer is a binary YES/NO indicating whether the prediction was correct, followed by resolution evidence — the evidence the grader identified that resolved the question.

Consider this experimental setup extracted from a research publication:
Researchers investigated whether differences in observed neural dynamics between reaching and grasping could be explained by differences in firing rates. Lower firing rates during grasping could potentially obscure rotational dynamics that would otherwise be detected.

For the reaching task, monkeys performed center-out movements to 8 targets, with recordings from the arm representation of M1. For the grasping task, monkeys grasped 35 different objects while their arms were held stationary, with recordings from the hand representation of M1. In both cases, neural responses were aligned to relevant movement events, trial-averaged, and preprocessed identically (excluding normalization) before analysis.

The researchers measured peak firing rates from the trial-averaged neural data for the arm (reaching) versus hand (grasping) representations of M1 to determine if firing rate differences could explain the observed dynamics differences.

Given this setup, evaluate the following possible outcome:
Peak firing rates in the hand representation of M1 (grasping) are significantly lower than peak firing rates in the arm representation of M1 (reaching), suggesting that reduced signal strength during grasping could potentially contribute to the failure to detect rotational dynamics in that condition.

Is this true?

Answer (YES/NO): NO